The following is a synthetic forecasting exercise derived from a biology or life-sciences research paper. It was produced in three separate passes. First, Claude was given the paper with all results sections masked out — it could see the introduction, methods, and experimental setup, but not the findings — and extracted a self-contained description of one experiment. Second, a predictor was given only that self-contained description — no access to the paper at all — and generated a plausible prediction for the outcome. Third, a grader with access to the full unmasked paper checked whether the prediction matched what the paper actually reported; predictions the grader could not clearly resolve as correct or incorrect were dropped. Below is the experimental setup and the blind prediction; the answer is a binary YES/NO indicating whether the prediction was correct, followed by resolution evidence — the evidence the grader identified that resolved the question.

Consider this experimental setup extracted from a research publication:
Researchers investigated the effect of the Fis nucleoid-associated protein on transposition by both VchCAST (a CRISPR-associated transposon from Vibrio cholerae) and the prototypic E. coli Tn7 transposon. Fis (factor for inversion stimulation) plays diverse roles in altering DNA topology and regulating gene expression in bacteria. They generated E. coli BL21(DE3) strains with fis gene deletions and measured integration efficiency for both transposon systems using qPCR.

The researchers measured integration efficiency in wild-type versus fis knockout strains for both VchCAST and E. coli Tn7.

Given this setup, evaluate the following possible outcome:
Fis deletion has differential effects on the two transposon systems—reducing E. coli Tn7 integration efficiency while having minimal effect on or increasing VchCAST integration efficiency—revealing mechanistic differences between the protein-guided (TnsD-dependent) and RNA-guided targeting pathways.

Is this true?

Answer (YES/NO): NO